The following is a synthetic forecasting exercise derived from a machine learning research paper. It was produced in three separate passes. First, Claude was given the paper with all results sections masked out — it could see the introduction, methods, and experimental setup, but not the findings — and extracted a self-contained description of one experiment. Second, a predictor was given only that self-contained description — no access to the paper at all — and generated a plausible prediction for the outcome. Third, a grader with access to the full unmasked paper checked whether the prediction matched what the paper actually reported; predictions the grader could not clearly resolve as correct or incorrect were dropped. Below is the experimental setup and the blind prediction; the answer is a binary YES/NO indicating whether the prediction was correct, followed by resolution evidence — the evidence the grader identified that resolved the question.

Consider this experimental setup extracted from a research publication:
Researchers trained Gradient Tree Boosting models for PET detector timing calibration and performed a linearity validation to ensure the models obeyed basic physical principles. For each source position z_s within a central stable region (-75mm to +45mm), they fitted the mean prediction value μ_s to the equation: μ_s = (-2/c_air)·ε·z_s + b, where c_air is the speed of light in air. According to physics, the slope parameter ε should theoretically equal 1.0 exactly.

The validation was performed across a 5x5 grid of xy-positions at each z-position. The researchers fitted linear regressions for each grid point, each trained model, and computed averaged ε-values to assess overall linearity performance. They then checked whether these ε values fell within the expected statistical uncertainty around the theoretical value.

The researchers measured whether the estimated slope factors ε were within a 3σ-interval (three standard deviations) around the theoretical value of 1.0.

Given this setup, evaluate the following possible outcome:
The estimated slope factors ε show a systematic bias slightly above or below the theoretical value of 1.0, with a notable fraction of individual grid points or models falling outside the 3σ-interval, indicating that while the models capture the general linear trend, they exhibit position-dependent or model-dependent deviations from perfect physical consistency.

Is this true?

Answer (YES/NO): NO